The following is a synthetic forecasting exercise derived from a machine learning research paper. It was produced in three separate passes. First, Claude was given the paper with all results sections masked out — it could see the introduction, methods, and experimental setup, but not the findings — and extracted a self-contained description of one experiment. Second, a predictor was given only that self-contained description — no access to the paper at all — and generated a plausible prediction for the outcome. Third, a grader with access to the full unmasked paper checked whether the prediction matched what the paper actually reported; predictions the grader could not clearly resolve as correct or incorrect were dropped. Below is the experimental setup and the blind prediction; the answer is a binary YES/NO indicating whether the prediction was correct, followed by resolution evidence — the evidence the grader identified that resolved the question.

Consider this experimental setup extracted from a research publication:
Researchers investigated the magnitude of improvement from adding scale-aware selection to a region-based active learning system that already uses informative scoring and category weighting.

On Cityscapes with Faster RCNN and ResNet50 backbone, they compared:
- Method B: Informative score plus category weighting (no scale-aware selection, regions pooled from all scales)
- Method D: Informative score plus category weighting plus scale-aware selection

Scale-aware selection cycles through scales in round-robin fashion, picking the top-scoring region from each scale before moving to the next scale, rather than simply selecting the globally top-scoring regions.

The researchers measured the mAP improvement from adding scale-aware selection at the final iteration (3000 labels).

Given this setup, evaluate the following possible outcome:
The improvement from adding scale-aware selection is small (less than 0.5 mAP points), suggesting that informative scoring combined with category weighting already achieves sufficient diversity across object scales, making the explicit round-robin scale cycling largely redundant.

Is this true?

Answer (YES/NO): NO